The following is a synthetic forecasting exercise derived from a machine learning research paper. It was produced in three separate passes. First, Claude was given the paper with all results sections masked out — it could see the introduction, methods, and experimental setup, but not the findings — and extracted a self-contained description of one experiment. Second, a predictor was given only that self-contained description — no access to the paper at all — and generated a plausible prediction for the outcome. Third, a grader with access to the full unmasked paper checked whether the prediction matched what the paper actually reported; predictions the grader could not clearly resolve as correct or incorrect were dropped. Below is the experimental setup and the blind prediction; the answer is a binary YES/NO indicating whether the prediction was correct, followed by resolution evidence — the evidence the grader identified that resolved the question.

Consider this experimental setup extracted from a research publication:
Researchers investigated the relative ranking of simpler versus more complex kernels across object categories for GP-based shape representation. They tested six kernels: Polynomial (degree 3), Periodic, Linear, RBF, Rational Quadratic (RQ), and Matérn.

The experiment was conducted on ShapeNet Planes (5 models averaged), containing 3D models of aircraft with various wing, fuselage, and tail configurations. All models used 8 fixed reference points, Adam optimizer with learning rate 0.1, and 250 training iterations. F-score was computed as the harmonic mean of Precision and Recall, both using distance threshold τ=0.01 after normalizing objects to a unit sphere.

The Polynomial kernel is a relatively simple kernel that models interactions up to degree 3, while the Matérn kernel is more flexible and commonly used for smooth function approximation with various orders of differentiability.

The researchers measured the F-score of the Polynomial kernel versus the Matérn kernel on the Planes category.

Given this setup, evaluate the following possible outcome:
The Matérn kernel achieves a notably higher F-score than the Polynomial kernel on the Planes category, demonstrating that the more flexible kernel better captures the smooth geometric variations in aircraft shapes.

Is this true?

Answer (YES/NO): YES